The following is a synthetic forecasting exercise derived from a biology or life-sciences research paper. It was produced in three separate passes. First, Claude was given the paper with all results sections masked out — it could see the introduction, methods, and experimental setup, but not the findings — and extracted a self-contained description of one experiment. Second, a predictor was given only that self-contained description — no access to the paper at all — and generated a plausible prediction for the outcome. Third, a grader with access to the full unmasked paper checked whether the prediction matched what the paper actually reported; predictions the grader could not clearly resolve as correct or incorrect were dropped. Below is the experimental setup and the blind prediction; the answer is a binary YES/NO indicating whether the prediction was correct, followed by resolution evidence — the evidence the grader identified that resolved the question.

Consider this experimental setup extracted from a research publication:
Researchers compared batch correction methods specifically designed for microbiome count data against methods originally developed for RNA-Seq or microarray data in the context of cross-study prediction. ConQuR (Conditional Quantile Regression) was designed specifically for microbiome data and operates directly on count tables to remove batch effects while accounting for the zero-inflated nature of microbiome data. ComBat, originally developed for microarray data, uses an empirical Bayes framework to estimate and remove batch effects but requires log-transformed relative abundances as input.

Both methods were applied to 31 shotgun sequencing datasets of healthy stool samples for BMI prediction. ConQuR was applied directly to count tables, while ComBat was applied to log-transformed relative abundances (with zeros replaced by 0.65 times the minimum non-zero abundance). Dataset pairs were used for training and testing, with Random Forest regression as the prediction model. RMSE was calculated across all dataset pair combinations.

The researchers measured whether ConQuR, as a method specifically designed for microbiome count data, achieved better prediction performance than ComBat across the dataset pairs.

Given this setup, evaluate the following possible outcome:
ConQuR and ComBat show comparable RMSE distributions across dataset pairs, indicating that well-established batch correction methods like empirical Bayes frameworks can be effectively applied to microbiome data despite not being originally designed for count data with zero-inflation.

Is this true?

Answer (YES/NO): NO